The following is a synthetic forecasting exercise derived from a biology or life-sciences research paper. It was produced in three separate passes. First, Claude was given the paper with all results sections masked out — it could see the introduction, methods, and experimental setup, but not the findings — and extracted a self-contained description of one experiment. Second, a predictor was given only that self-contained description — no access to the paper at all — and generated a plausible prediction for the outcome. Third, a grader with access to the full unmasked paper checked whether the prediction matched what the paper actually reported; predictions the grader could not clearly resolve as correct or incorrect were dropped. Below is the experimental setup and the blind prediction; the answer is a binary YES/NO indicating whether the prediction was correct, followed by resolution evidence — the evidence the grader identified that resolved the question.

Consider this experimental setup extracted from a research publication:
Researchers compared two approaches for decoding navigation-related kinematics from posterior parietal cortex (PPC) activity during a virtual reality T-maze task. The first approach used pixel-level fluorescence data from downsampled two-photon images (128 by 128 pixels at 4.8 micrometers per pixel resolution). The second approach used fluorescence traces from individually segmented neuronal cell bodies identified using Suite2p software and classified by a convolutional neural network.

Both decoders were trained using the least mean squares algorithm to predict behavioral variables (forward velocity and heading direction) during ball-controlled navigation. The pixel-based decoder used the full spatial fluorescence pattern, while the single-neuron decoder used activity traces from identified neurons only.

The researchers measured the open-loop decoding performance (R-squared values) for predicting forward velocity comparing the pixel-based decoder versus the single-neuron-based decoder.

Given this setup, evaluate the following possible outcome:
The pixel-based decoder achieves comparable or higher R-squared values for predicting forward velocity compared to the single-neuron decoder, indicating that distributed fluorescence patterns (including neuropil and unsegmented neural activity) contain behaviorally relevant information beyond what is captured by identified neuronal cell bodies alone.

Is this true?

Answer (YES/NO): YES